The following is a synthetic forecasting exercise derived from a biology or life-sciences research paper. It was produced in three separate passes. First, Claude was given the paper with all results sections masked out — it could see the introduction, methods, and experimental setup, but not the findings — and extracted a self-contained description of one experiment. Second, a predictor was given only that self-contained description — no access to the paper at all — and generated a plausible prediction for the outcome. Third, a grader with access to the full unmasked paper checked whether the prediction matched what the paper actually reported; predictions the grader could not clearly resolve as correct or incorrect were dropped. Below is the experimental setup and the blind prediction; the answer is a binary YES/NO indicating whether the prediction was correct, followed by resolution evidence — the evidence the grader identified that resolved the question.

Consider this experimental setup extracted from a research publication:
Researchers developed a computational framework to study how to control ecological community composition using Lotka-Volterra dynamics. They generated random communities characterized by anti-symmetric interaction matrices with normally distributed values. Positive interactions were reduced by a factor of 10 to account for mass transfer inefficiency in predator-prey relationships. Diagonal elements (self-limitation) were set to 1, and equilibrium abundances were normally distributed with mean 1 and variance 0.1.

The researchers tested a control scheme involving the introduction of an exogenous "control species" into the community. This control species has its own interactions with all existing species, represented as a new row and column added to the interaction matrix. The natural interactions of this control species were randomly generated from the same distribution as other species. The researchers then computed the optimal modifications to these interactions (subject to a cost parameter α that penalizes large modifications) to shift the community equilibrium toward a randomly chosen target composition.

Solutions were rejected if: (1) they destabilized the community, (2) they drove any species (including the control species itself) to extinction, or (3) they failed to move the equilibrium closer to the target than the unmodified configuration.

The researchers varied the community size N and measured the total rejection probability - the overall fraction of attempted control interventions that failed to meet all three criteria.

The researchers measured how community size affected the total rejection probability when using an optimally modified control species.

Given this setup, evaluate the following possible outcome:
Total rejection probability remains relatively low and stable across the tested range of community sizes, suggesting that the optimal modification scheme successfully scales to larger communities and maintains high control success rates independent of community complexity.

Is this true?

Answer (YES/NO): NO